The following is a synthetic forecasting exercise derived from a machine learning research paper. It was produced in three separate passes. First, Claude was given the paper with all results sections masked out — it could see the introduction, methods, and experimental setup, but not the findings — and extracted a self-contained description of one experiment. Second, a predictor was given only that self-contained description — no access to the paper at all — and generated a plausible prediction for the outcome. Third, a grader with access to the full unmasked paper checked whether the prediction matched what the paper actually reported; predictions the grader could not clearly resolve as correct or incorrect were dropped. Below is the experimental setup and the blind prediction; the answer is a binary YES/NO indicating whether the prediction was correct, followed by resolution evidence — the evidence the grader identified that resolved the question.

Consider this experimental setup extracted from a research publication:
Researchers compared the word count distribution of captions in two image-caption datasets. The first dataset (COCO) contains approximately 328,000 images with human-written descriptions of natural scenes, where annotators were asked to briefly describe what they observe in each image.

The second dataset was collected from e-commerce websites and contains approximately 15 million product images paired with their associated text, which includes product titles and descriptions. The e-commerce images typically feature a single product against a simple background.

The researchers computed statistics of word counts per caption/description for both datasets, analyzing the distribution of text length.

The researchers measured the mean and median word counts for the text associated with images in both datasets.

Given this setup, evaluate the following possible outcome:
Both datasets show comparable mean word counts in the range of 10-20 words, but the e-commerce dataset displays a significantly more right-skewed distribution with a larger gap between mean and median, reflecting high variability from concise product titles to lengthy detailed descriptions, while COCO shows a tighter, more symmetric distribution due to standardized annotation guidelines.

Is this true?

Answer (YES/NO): NO